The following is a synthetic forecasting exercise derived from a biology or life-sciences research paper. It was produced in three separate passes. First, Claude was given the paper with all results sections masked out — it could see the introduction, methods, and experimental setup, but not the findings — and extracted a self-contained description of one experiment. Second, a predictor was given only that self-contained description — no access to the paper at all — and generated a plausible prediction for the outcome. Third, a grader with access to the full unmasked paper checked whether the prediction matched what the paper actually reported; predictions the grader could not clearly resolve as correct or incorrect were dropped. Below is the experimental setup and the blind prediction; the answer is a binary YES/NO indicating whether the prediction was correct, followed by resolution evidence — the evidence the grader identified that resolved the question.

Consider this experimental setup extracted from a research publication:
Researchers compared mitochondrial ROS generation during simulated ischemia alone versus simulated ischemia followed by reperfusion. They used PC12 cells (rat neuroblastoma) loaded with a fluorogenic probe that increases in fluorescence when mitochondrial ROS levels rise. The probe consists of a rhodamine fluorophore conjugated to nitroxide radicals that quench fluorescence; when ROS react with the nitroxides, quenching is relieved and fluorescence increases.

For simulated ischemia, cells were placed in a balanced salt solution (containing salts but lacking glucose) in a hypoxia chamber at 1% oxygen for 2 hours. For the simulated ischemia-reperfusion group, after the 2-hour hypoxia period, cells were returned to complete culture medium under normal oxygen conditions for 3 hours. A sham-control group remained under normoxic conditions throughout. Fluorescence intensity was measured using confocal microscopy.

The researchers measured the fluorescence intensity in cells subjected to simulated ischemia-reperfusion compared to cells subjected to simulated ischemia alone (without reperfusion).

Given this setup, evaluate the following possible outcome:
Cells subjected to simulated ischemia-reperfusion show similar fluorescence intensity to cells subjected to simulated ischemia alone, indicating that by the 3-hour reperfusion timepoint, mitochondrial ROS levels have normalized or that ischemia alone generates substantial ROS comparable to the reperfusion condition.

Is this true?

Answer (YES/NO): NO